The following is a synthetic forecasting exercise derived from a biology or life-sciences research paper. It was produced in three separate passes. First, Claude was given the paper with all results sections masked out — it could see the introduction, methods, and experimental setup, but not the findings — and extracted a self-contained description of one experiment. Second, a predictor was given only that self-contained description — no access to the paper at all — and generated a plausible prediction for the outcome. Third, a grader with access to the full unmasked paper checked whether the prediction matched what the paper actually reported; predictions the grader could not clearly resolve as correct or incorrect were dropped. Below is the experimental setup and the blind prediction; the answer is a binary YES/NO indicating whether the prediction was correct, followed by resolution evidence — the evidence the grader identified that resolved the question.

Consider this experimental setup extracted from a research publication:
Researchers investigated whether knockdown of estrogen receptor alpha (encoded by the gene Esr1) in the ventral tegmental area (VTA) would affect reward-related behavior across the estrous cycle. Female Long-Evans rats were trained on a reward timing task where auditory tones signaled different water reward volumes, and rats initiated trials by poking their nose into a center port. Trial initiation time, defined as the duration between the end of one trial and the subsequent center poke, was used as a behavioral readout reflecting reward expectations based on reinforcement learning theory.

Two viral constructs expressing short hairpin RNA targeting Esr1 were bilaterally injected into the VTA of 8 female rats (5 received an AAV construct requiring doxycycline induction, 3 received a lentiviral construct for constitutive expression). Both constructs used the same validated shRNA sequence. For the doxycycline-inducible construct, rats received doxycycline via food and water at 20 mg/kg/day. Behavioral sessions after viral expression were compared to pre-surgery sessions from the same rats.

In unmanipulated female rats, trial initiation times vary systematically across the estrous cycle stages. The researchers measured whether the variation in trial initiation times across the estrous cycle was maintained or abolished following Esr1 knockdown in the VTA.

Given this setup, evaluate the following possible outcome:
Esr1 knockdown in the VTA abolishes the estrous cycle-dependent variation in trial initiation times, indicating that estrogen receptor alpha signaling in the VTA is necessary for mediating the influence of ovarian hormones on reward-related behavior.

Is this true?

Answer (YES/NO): NO